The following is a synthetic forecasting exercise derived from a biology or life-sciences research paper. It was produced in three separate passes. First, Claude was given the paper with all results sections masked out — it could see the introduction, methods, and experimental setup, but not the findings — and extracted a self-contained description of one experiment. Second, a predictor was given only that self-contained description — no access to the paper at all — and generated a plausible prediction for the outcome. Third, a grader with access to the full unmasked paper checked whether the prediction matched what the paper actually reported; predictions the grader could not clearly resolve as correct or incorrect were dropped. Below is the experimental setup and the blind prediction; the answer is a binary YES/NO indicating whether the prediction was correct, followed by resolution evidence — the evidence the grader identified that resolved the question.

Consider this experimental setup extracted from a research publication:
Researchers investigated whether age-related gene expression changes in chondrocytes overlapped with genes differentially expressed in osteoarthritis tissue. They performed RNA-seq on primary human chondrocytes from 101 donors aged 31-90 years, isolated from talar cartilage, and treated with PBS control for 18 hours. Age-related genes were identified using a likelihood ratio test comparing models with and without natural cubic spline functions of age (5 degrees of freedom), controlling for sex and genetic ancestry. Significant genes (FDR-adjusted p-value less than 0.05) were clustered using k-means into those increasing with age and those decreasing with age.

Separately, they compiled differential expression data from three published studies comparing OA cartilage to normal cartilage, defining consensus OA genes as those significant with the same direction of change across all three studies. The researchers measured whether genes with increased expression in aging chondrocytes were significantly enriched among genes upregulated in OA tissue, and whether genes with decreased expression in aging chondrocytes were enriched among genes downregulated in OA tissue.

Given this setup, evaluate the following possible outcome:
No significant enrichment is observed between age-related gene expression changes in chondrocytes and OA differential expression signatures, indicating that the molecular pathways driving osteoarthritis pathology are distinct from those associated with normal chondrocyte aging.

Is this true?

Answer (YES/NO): NO